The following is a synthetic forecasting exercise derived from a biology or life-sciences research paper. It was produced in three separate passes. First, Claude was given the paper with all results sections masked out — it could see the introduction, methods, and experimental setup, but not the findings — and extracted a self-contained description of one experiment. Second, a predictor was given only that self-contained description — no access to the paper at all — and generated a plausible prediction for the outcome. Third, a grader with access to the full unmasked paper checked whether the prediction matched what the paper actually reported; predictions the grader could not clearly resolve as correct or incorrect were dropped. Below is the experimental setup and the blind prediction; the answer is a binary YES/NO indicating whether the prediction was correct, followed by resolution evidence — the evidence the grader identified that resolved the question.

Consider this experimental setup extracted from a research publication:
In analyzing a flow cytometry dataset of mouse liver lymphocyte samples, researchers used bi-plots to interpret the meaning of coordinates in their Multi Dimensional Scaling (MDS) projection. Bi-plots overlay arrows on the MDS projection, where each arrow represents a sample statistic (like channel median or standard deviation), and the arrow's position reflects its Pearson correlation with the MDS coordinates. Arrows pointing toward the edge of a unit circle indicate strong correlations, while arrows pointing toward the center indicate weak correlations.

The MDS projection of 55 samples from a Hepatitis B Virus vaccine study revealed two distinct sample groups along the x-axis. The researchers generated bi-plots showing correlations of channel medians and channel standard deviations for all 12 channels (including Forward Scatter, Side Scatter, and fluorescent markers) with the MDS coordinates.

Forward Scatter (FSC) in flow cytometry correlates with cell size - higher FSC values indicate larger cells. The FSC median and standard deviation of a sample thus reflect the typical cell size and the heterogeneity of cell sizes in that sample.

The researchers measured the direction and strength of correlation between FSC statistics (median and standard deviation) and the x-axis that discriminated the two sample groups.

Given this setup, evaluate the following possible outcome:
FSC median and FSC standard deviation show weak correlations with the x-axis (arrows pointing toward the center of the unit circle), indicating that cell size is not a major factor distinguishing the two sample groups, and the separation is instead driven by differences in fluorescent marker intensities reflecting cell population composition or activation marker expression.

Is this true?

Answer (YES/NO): NO